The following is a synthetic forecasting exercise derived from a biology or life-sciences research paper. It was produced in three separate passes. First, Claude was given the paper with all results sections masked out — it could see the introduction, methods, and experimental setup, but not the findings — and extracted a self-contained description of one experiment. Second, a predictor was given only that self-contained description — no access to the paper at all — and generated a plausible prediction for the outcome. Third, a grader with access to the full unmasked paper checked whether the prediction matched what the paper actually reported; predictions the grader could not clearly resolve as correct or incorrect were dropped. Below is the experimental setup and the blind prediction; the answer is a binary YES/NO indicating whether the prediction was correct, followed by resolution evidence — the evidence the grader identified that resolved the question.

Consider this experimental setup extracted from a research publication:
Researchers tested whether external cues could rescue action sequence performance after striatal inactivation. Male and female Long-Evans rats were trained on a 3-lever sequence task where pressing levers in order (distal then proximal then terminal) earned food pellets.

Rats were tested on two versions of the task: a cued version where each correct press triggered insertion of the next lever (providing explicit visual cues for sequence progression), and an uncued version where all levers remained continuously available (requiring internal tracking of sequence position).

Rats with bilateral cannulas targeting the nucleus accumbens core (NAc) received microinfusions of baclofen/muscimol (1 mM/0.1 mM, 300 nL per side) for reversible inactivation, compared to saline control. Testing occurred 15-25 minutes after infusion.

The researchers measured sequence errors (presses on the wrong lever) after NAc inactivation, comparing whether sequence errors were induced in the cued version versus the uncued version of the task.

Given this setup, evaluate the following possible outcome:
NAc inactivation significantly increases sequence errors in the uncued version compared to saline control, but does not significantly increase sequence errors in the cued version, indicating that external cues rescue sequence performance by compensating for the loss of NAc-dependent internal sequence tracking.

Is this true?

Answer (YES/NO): YES